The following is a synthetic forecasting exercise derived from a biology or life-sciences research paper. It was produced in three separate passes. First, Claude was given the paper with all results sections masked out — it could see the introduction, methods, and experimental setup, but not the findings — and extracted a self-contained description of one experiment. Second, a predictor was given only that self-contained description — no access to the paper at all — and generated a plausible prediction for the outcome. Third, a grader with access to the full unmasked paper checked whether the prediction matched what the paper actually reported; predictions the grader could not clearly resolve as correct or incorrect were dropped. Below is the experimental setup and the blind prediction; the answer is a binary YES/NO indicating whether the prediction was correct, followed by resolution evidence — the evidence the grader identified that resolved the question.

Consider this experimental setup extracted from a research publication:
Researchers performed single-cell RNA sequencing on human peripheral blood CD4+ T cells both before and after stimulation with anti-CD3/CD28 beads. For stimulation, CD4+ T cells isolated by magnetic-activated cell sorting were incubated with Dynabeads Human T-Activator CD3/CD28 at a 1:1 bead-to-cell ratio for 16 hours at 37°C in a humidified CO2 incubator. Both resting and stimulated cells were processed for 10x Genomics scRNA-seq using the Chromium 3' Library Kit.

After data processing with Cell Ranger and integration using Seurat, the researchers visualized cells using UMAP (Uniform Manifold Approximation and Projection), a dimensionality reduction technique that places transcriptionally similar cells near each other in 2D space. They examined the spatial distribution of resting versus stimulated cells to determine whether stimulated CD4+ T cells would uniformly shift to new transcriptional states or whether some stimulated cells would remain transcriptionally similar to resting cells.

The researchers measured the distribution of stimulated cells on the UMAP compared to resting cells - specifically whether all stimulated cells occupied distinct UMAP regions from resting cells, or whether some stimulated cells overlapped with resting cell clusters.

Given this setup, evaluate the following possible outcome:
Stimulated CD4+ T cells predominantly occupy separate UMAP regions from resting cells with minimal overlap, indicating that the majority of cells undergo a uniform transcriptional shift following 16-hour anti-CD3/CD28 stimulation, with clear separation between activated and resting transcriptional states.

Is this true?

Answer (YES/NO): NO